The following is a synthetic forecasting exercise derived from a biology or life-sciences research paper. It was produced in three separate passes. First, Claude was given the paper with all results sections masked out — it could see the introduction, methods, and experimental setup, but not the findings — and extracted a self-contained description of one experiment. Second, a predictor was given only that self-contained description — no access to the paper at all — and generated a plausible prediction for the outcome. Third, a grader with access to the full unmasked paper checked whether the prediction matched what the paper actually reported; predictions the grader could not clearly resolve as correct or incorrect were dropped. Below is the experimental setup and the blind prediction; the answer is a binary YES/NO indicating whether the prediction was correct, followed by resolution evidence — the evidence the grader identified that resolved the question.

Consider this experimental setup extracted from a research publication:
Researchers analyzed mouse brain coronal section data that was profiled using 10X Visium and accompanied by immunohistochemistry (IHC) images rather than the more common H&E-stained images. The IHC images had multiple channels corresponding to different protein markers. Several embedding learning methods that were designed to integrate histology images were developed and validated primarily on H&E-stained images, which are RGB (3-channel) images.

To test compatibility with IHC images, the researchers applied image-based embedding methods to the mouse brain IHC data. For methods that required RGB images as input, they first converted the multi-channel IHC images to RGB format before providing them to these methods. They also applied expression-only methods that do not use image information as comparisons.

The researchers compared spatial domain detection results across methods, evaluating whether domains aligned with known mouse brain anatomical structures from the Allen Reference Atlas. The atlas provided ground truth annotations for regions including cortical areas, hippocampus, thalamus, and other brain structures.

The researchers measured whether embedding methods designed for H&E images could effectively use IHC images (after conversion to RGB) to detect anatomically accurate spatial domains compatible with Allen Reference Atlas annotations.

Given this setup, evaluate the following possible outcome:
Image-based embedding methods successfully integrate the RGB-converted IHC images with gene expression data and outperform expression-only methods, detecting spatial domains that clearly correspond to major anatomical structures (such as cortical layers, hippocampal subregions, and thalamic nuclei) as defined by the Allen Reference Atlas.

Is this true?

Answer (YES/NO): NO